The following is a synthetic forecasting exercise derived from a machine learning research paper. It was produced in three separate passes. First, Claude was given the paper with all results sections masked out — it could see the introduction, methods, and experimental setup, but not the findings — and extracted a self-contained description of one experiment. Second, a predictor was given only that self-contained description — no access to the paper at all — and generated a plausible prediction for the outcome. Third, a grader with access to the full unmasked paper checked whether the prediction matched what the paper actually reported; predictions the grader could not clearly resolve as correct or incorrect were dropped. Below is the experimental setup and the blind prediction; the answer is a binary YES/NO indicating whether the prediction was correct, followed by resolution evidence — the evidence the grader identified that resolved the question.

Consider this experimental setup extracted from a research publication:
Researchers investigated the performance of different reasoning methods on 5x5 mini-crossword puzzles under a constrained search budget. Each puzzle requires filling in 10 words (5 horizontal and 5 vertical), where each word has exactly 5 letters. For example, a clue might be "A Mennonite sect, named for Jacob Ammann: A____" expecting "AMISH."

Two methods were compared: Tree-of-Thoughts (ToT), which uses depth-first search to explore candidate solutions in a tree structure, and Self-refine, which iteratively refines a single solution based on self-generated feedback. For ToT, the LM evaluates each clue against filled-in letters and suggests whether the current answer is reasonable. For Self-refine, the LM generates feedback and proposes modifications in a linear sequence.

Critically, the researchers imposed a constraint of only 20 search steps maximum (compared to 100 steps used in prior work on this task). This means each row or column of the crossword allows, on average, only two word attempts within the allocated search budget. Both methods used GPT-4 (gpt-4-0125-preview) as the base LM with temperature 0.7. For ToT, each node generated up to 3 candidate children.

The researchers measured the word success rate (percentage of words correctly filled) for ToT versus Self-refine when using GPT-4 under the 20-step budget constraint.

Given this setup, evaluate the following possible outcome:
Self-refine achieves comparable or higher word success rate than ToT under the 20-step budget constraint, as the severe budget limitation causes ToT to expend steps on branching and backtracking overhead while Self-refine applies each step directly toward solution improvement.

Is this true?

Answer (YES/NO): YES